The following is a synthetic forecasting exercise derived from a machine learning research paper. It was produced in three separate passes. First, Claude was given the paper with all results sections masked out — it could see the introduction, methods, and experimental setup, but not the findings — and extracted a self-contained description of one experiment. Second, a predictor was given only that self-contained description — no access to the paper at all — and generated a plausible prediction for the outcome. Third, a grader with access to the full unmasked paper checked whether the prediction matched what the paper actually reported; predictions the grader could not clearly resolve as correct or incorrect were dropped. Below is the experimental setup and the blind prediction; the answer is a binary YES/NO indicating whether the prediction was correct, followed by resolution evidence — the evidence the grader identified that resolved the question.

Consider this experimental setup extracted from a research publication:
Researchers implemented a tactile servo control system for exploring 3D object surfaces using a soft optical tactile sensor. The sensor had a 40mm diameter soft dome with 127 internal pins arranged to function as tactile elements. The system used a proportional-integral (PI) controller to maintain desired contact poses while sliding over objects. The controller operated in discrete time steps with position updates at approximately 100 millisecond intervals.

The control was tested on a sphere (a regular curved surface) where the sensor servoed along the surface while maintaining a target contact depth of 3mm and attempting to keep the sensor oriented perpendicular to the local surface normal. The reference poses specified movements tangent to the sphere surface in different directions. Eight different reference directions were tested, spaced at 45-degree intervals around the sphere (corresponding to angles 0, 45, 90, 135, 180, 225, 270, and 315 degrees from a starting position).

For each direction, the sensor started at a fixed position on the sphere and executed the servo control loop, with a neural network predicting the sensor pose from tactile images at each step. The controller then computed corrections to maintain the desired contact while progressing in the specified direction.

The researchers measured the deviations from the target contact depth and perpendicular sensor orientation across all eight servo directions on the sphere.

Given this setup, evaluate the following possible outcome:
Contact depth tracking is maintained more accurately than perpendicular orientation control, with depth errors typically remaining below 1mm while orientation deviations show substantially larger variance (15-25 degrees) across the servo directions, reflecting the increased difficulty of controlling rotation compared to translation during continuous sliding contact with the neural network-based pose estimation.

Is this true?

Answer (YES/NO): NO